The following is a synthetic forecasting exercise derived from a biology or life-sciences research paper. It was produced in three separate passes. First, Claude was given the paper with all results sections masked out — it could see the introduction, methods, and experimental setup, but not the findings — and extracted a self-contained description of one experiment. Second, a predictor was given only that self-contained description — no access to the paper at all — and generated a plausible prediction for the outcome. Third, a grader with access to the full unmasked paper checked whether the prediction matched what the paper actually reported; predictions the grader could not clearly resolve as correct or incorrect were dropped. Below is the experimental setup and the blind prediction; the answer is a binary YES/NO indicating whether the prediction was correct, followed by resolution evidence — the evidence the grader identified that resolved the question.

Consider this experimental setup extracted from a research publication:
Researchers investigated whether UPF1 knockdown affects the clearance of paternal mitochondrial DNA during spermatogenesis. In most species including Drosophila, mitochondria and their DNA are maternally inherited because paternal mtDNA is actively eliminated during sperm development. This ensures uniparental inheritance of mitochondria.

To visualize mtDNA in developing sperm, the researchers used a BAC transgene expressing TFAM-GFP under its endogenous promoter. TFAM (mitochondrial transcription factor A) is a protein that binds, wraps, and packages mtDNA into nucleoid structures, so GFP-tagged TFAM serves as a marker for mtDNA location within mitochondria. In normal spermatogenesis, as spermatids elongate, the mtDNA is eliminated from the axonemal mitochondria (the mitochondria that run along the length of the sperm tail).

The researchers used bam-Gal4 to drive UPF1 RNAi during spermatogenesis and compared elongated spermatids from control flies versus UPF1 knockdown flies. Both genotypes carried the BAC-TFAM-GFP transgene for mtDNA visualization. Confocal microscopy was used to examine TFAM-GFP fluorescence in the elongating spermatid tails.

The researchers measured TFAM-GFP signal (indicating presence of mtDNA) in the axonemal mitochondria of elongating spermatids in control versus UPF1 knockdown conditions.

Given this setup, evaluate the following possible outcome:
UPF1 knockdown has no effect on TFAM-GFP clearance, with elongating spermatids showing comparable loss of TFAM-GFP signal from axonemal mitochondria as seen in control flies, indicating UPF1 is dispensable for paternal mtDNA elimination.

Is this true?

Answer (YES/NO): NO